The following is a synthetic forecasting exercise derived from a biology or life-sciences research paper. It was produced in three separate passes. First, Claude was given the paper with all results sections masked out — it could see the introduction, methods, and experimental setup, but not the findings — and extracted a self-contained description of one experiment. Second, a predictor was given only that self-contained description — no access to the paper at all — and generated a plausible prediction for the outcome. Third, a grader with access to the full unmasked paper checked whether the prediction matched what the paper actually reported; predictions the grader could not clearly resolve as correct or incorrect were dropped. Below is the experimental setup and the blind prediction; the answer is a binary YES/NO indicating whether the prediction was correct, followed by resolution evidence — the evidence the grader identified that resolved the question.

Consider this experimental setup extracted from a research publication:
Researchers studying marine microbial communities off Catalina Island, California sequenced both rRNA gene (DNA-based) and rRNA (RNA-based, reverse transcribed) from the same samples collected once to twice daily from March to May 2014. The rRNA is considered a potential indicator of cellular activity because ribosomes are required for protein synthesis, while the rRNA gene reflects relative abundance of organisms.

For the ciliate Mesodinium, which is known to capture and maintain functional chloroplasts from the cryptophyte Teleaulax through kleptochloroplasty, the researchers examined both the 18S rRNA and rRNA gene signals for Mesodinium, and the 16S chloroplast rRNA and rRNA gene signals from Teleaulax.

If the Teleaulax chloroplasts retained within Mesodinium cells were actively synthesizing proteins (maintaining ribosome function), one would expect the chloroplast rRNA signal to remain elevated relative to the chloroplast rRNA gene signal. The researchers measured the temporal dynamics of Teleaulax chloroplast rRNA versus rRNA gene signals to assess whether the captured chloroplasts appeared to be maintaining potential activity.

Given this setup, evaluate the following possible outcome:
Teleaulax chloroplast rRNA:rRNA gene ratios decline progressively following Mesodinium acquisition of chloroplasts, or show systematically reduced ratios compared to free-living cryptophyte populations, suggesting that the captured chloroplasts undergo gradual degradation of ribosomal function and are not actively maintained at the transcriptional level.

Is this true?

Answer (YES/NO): NO